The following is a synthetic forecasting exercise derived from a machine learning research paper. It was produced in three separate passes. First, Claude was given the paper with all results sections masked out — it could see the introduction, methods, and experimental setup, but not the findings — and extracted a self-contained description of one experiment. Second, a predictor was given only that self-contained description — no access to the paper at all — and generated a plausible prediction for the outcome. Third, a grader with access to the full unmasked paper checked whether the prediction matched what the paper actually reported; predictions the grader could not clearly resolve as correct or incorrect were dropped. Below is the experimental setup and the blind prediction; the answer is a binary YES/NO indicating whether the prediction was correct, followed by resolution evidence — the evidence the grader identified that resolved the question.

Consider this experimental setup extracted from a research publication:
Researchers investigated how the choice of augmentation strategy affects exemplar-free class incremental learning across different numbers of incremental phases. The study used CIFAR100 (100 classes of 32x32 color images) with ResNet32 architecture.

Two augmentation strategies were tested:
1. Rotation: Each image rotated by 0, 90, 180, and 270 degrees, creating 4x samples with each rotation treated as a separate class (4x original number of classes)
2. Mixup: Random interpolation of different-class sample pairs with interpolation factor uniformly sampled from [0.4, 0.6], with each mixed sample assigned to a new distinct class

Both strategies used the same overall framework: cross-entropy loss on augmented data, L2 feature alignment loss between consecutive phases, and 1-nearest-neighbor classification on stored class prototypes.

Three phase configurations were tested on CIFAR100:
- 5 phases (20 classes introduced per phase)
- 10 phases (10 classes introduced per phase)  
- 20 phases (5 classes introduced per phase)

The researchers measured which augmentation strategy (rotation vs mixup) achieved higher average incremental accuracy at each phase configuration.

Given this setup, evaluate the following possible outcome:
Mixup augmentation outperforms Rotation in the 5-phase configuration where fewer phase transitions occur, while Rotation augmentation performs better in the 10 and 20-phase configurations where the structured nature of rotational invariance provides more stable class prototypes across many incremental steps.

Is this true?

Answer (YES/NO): YES